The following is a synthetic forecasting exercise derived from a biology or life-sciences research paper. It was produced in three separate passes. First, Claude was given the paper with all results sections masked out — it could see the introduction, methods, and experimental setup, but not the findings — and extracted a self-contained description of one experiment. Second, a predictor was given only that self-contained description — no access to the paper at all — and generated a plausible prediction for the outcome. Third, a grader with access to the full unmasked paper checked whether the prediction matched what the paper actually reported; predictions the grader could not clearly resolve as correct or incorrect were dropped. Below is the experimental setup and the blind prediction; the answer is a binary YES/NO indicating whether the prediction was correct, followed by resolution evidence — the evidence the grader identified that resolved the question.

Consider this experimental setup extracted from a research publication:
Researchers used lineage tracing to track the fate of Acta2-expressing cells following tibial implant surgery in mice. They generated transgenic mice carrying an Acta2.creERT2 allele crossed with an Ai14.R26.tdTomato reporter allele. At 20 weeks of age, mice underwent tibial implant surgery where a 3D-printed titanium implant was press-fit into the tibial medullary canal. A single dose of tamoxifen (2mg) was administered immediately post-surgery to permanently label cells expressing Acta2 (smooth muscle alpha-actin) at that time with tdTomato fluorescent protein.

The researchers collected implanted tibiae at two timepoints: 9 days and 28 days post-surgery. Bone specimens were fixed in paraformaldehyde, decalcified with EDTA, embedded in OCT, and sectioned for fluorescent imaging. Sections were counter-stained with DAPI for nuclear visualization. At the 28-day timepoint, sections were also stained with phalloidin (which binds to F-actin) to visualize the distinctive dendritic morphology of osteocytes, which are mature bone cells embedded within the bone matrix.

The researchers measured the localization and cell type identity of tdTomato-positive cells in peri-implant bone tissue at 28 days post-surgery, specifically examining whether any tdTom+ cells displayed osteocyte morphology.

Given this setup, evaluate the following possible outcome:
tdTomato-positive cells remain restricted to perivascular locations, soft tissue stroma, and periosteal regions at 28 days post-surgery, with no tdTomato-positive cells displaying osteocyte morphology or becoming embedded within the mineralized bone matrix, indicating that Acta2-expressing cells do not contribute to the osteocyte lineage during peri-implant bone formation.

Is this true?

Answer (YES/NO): NO